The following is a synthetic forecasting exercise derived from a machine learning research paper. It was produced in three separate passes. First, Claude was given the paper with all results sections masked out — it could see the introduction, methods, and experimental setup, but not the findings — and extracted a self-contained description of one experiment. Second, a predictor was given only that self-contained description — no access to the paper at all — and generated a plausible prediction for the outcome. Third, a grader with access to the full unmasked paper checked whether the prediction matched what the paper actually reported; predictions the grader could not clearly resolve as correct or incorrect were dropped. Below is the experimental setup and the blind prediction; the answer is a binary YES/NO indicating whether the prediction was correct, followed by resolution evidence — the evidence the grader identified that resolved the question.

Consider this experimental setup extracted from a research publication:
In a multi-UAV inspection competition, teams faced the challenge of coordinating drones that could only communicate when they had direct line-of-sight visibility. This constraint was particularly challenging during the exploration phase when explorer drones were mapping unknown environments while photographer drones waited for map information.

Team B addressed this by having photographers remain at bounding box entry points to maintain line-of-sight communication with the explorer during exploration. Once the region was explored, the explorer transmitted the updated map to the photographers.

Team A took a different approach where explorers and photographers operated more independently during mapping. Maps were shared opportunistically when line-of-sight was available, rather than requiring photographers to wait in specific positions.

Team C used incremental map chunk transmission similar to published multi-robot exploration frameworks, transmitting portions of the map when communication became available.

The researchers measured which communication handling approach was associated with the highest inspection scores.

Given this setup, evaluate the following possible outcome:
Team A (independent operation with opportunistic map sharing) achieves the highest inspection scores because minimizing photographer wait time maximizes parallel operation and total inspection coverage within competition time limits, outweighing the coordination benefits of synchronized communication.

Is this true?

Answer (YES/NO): NO